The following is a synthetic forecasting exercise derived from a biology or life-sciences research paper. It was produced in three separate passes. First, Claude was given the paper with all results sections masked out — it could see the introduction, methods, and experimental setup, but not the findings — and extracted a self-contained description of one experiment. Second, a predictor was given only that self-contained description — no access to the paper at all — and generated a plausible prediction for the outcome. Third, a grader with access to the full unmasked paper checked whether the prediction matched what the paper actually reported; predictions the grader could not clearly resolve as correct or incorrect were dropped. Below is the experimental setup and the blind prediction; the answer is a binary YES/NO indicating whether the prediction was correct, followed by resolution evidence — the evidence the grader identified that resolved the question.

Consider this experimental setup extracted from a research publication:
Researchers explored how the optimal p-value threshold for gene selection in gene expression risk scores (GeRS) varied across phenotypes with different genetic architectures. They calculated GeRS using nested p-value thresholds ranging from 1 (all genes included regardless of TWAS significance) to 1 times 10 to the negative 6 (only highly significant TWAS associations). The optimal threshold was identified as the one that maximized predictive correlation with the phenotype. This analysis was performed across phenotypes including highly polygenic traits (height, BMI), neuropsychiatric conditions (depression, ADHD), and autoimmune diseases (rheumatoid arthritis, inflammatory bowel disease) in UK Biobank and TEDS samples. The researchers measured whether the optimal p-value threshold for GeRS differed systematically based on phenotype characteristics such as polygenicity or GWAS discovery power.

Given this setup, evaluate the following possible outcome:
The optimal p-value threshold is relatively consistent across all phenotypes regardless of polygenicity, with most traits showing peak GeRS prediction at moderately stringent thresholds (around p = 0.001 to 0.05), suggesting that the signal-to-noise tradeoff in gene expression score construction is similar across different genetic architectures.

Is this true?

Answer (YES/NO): NO